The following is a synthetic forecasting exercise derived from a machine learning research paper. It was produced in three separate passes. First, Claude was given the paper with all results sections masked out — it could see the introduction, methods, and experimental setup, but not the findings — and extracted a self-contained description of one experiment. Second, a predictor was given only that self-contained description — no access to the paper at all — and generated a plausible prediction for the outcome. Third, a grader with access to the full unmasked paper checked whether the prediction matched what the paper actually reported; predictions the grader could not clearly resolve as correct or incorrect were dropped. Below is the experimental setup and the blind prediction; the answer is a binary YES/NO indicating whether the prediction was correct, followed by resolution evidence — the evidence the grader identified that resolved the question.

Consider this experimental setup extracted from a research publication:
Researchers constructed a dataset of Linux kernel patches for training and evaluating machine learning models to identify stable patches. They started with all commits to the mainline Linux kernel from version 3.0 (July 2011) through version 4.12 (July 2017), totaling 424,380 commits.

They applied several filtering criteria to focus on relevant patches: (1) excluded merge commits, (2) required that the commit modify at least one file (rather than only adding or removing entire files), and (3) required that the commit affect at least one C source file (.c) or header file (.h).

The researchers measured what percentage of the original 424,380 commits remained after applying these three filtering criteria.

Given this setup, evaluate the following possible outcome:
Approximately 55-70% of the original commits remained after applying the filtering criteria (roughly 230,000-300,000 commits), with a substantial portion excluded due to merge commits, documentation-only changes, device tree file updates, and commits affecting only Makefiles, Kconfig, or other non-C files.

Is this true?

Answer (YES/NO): NO